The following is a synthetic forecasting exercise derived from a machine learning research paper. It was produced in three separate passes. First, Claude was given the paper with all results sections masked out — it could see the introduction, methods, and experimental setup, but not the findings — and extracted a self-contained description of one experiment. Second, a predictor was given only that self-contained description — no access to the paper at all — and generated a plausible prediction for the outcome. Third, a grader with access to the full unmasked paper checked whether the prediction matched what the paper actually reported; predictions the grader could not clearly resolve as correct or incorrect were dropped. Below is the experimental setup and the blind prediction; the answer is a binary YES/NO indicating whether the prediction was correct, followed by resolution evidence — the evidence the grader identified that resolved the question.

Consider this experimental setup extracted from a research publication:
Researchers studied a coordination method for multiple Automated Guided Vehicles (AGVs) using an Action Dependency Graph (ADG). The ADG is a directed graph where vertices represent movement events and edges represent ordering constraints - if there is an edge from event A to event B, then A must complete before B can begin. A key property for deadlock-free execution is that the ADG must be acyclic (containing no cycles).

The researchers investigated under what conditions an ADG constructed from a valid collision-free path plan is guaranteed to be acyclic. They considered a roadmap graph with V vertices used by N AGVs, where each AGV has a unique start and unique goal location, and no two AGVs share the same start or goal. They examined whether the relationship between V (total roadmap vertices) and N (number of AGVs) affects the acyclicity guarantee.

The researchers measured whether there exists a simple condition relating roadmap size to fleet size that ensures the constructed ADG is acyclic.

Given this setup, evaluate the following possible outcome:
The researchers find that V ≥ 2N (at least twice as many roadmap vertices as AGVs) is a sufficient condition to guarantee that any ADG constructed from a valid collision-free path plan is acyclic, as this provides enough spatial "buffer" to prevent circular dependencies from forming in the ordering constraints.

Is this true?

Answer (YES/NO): NO